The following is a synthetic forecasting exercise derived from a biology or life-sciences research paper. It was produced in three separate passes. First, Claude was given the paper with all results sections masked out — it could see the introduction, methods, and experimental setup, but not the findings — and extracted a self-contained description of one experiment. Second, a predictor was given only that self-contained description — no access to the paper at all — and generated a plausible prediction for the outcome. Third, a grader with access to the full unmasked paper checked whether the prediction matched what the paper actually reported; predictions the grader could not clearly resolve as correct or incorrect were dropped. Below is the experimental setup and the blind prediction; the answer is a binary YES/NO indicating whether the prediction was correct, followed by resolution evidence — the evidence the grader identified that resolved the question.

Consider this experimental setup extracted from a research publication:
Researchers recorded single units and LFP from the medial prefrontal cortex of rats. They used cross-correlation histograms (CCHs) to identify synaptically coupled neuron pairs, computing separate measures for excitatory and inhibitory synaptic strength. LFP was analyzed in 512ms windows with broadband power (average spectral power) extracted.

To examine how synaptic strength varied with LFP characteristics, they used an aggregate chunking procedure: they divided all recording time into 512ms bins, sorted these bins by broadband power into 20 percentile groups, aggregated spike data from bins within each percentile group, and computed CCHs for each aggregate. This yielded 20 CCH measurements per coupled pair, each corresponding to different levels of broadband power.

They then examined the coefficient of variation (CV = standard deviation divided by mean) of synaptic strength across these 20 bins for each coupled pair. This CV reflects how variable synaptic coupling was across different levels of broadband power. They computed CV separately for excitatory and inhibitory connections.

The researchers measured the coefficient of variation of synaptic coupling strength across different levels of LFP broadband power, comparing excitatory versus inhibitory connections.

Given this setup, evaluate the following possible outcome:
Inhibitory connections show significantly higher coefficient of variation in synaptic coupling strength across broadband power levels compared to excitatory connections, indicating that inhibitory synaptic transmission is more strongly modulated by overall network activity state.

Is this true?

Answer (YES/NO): YES